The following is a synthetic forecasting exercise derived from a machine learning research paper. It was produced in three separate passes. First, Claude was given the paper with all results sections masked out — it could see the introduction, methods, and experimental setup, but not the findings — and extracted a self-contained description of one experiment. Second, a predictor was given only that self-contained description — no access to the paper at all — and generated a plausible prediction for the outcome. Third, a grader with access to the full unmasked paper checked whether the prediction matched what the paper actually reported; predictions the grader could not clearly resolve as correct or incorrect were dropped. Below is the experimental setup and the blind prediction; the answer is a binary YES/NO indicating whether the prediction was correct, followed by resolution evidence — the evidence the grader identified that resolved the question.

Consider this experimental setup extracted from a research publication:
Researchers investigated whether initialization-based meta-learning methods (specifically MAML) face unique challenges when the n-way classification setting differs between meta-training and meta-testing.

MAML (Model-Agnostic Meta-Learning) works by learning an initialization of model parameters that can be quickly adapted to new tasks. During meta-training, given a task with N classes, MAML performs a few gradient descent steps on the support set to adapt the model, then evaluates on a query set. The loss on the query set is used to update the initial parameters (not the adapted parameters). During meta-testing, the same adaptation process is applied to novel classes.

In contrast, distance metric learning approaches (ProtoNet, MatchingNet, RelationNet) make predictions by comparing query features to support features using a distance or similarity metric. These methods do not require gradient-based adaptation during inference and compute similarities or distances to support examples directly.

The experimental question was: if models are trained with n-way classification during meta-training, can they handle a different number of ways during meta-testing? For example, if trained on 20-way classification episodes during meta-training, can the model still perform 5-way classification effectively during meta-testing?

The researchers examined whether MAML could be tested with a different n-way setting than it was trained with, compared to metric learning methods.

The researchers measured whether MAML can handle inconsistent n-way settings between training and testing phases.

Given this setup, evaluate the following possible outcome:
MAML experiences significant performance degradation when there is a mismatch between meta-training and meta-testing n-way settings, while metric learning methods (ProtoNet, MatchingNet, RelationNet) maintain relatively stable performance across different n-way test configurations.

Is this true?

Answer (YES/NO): NO